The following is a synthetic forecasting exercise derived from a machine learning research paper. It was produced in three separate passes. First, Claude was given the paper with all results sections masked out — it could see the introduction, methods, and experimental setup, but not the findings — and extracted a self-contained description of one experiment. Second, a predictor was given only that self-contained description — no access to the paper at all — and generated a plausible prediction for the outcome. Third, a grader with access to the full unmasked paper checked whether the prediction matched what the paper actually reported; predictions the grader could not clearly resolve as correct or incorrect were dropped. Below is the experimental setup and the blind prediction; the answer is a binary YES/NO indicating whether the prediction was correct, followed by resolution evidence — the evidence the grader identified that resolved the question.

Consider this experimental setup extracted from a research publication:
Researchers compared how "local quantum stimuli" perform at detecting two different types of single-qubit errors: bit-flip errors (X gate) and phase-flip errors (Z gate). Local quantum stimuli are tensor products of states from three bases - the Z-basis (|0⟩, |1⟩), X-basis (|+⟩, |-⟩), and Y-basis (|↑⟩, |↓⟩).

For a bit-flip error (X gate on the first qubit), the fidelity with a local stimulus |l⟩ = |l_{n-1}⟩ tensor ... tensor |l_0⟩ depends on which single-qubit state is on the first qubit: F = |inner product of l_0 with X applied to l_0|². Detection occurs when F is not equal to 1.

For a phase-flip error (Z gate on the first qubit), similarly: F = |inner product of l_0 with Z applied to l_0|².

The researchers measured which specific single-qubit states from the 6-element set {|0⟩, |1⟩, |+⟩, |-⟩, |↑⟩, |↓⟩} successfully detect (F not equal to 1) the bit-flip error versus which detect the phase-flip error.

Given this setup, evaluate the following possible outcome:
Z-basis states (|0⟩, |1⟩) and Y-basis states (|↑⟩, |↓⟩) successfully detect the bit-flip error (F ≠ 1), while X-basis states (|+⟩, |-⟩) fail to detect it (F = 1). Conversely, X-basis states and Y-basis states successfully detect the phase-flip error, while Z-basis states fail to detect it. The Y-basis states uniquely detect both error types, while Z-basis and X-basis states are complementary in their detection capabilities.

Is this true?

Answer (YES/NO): YES